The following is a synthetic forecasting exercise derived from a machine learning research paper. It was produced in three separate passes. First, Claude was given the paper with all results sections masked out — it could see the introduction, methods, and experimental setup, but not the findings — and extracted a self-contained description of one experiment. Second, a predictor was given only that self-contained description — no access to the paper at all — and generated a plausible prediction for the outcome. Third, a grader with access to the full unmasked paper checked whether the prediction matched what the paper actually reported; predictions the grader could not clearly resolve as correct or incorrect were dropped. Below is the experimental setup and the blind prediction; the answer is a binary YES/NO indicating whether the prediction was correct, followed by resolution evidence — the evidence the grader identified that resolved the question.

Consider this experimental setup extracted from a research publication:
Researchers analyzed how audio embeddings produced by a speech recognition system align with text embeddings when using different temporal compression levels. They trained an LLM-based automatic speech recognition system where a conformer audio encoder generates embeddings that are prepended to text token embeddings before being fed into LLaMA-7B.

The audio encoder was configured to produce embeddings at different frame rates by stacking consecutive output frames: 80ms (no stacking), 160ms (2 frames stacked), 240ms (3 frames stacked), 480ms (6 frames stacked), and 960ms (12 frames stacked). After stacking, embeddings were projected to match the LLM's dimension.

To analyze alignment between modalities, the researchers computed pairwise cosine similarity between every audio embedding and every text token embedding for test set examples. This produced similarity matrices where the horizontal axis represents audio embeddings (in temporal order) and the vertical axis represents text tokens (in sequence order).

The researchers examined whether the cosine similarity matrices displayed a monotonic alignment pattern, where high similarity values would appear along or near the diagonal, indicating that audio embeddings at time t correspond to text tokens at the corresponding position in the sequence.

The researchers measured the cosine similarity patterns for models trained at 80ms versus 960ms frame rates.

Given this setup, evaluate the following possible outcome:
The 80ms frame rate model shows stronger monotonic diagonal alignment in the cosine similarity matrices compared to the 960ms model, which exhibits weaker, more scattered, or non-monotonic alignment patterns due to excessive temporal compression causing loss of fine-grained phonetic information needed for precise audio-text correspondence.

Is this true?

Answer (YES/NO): YES